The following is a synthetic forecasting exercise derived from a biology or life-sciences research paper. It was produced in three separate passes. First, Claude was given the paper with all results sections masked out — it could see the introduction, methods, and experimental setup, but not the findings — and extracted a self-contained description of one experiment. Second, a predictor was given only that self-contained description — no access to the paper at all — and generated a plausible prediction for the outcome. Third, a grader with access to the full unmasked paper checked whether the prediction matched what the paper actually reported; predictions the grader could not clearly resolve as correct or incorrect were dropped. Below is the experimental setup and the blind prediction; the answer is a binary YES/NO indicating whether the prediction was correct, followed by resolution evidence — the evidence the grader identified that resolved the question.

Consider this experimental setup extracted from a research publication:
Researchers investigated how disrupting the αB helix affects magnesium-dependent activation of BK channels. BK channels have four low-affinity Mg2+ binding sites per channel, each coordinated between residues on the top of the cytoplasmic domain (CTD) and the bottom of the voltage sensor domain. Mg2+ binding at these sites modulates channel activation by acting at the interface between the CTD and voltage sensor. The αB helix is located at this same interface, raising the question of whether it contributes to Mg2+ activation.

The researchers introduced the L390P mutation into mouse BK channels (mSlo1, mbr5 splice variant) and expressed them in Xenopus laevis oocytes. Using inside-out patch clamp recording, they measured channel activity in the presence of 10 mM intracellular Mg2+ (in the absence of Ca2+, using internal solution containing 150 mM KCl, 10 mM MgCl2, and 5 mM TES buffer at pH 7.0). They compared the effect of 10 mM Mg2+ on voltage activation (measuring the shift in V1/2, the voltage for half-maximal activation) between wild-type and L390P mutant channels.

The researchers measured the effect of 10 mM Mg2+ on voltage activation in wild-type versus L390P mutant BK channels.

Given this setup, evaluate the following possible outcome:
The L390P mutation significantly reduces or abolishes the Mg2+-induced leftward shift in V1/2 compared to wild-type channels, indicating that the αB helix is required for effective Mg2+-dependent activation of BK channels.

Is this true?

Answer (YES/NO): YES